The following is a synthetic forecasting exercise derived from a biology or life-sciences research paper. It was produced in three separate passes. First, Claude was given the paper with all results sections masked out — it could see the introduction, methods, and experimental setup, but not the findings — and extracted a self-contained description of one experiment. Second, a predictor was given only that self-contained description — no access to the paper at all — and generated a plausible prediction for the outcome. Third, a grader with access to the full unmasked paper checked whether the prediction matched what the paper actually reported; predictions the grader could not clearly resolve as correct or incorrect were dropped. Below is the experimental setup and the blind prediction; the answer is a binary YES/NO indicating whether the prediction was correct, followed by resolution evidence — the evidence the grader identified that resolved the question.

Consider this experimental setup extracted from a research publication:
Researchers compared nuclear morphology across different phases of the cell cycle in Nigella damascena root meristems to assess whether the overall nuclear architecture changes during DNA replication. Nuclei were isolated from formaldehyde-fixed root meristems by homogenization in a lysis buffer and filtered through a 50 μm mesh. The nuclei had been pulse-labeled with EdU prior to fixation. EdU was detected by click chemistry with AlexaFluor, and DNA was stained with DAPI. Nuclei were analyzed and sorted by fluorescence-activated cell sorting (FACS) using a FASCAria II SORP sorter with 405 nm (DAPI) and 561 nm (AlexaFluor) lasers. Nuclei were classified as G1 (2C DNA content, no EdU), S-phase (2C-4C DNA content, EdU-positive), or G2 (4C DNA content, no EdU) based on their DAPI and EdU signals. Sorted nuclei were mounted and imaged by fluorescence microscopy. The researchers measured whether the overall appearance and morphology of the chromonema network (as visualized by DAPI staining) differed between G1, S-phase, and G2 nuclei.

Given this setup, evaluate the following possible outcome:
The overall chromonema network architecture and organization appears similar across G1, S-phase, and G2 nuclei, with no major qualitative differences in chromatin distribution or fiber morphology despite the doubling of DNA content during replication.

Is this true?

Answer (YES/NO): NO